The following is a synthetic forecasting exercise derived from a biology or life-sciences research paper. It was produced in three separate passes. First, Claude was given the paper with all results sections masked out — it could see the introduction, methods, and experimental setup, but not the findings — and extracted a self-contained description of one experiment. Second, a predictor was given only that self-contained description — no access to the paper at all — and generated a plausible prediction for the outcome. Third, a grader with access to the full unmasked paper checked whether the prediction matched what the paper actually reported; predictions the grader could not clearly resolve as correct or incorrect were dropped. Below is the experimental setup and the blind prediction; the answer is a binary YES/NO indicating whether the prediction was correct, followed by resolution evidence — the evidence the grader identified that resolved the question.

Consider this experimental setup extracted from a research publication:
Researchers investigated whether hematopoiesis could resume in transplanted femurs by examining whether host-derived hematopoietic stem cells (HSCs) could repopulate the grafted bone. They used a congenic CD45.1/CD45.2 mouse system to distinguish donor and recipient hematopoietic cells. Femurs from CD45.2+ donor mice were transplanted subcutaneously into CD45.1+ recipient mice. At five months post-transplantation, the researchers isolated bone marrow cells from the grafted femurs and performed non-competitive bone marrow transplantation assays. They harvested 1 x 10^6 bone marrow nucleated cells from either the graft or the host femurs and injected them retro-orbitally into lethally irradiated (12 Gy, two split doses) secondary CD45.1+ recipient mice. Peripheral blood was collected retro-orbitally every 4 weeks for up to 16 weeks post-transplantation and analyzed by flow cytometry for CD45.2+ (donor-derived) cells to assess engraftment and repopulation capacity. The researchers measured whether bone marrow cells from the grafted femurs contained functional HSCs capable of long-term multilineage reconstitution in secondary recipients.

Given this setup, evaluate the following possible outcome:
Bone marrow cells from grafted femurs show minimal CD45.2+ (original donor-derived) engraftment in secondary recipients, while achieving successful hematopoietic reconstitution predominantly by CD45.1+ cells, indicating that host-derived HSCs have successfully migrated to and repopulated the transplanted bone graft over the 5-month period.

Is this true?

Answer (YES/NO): YES